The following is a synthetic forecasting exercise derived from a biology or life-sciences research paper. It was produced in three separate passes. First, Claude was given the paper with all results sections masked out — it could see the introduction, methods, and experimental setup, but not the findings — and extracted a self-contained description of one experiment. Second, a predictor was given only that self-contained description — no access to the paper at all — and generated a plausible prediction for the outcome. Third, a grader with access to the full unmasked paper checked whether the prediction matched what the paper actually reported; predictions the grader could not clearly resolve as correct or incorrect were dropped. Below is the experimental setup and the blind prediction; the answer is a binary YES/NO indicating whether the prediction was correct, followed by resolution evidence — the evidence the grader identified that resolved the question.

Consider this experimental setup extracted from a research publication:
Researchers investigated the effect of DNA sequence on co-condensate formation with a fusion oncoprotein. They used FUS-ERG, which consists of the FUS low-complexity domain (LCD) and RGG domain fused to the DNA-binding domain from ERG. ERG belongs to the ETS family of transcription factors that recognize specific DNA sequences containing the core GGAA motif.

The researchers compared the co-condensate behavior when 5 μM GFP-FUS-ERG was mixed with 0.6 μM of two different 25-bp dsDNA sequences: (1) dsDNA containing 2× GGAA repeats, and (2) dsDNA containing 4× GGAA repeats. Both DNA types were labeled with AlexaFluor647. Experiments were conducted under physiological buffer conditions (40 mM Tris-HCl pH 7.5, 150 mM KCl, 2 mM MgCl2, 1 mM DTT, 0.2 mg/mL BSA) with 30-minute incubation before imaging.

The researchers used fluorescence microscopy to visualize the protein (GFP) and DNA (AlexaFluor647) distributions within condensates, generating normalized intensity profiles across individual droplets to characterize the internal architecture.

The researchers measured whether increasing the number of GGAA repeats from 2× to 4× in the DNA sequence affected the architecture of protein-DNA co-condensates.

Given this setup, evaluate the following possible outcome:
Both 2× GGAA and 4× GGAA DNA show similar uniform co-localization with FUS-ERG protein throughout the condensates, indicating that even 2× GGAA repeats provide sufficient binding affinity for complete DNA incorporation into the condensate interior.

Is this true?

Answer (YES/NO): NO